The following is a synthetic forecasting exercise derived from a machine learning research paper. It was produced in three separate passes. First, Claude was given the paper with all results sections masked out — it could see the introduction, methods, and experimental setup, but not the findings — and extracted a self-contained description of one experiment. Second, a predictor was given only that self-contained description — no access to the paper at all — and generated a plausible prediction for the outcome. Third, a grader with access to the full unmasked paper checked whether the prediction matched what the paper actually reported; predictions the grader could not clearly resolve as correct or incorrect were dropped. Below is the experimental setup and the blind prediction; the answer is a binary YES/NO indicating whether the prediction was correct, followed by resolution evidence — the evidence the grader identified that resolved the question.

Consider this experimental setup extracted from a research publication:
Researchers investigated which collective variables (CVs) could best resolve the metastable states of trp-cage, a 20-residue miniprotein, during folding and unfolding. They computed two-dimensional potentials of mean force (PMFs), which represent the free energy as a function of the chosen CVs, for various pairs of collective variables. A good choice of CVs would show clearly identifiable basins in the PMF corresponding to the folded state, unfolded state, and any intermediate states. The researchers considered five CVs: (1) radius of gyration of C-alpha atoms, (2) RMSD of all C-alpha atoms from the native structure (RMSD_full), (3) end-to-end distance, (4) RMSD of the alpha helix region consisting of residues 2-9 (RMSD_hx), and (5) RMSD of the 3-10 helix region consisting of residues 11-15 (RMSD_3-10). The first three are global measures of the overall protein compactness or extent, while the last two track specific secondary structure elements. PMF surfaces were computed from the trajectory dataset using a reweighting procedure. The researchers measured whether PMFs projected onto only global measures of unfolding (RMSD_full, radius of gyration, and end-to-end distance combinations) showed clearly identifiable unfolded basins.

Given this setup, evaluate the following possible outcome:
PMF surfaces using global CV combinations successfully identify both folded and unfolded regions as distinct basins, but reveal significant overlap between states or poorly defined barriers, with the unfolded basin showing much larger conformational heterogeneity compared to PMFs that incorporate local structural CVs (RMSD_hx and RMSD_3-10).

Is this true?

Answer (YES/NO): NO